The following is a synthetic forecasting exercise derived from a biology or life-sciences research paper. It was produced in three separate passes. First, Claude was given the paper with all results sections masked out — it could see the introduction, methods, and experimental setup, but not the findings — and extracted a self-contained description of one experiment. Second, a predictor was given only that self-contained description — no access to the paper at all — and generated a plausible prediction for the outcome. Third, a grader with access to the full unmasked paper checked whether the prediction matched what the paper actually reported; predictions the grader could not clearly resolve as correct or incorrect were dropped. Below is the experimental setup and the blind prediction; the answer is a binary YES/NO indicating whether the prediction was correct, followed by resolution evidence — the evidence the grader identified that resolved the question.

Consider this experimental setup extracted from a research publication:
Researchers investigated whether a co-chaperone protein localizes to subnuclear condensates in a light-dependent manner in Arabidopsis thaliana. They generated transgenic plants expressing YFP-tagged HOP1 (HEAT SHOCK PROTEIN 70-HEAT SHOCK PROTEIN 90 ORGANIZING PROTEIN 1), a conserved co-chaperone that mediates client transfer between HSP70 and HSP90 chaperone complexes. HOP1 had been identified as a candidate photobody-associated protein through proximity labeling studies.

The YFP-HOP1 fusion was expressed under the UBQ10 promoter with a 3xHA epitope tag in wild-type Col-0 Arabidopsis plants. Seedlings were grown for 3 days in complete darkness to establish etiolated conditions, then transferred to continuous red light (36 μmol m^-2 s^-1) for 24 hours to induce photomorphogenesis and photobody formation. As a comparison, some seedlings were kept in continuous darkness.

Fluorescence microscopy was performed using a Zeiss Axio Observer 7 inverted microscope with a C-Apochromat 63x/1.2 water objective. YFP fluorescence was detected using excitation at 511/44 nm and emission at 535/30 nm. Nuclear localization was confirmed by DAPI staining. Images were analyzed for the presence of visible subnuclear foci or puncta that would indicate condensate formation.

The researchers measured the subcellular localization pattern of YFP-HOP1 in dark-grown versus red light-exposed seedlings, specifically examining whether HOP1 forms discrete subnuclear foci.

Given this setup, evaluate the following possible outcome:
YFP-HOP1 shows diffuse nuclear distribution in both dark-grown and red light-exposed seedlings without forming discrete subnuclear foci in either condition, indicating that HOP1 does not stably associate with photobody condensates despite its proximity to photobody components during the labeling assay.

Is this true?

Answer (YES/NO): NO